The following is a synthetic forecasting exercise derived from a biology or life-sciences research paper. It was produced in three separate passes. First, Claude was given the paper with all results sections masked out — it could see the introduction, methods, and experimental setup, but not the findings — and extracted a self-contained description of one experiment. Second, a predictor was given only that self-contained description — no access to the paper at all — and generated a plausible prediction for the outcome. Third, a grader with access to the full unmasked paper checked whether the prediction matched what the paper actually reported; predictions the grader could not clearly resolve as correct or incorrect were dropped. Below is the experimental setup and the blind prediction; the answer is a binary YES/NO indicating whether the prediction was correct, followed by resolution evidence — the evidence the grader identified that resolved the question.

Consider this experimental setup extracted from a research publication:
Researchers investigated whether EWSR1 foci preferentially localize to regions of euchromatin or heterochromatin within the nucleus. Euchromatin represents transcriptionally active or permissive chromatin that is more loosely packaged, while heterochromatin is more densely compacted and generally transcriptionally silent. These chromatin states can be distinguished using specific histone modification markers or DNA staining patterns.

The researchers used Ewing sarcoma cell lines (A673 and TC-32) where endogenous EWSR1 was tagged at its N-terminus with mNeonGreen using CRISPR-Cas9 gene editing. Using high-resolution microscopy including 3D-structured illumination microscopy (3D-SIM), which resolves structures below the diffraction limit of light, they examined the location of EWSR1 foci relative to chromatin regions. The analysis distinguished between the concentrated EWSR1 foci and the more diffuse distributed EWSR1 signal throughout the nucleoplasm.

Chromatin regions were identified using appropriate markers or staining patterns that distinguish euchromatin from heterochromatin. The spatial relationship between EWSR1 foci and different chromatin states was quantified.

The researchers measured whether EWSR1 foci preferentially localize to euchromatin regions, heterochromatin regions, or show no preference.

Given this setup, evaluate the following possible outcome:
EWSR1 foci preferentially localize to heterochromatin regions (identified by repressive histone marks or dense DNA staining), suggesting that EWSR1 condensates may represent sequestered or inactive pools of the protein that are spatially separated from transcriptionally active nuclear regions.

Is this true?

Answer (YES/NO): NO